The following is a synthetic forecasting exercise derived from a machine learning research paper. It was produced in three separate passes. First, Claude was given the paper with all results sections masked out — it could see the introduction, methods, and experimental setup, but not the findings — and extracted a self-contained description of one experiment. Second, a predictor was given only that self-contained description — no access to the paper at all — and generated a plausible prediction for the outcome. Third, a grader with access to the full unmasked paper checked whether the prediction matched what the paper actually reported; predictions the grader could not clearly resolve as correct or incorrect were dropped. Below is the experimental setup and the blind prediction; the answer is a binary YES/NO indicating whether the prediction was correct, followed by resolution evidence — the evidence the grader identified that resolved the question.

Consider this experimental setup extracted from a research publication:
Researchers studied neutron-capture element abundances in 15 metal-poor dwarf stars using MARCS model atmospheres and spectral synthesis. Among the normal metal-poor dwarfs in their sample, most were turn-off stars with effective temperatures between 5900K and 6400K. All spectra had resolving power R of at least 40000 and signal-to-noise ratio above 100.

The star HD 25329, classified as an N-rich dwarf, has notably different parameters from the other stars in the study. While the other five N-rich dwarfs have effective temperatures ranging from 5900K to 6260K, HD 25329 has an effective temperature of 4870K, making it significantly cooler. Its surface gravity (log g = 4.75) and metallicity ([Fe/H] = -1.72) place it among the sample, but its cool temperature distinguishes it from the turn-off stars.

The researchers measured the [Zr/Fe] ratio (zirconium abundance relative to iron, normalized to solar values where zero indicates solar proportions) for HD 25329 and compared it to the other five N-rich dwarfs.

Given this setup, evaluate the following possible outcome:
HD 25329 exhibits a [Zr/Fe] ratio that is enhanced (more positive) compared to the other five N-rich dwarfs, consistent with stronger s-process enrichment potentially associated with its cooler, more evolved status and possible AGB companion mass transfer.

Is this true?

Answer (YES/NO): NO